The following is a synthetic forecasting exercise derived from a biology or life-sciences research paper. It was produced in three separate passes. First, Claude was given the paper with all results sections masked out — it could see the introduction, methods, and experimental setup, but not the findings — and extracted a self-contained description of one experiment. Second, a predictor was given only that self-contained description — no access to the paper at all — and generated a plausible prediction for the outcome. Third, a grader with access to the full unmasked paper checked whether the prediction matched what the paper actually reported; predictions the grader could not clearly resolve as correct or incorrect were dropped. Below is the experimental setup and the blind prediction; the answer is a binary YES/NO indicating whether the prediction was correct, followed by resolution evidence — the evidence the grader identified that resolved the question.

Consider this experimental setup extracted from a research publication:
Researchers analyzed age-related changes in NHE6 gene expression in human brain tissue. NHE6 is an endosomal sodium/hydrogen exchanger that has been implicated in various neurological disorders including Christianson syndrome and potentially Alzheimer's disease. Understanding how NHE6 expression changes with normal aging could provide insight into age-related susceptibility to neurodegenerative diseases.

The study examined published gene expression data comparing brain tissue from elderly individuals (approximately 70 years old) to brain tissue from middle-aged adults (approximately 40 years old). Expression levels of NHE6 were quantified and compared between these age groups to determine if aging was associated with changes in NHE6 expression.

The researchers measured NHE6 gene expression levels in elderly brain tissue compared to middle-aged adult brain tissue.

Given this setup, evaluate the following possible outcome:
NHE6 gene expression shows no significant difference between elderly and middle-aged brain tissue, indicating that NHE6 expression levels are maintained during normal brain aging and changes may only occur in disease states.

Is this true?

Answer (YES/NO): NO